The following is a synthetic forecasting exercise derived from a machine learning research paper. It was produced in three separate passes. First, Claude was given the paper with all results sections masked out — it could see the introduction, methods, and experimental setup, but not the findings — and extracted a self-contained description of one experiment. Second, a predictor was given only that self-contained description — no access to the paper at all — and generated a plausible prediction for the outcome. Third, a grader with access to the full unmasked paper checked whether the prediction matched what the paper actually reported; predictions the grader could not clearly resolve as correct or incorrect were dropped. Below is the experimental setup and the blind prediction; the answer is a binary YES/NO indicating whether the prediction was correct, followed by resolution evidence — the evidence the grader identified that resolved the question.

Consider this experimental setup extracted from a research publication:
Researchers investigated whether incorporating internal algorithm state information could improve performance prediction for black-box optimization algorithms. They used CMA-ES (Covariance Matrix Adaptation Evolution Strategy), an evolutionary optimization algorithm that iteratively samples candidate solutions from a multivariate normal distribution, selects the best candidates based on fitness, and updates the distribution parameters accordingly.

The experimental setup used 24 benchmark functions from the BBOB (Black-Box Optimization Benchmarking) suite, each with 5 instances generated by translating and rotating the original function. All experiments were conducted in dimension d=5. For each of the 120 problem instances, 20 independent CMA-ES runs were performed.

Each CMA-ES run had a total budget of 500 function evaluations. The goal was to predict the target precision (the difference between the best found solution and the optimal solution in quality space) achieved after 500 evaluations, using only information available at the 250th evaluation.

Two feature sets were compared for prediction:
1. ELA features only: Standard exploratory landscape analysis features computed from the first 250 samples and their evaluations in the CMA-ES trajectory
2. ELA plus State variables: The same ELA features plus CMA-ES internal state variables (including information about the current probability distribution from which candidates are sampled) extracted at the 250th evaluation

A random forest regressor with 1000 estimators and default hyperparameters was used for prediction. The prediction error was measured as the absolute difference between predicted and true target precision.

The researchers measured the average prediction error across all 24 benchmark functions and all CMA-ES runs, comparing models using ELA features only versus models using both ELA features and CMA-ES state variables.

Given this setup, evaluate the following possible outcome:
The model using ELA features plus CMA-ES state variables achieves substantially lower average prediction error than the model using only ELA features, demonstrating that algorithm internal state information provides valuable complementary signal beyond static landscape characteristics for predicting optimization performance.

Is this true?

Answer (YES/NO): NO